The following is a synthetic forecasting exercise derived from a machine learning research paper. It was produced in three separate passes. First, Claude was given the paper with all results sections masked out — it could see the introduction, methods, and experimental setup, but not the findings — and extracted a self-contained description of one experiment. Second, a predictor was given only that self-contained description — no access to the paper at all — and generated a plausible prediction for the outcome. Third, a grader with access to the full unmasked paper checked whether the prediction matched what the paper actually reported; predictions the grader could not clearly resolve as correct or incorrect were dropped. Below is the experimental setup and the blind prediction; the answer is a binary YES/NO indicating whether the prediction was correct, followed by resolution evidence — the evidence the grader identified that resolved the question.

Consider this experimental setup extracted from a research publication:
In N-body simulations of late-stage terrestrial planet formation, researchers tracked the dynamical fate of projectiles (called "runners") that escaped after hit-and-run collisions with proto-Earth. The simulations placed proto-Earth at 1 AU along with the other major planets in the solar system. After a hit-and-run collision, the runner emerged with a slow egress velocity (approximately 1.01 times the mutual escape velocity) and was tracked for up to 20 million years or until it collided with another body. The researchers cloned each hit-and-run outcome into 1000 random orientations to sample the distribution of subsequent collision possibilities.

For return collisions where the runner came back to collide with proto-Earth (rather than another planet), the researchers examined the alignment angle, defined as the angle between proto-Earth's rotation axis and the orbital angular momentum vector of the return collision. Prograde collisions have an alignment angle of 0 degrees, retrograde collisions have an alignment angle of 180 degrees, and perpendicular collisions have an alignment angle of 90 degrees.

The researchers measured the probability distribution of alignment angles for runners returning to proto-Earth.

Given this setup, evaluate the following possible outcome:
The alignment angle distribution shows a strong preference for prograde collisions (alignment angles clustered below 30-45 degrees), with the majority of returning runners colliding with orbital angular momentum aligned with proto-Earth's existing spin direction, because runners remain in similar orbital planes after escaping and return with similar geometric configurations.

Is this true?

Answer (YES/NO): NO